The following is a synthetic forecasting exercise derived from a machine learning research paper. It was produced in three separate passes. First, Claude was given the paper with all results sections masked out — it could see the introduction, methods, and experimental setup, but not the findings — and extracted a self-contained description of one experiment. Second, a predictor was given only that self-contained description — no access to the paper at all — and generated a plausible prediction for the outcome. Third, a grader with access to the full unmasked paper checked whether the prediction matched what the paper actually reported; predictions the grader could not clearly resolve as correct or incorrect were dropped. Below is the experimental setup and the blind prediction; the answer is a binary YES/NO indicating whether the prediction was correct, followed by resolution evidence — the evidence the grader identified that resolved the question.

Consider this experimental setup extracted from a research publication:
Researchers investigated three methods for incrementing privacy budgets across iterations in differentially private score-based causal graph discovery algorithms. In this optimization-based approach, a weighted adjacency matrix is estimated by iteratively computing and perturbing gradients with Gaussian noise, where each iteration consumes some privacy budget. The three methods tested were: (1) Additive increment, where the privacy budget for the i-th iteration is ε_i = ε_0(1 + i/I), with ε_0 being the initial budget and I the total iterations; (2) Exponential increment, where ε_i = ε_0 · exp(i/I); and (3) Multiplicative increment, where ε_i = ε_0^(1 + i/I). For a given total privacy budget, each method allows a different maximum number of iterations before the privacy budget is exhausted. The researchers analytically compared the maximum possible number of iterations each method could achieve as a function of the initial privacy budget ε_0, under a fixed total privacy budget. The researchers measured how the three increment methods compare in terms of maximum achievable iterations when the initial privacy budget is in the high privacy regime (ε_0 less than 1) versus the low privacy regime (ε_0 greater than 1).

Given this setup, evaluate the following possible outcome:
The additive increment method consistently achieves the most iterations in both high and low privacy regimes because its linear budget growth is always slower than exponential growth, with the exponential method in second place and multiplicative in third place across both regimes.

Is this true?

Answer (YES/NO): NO